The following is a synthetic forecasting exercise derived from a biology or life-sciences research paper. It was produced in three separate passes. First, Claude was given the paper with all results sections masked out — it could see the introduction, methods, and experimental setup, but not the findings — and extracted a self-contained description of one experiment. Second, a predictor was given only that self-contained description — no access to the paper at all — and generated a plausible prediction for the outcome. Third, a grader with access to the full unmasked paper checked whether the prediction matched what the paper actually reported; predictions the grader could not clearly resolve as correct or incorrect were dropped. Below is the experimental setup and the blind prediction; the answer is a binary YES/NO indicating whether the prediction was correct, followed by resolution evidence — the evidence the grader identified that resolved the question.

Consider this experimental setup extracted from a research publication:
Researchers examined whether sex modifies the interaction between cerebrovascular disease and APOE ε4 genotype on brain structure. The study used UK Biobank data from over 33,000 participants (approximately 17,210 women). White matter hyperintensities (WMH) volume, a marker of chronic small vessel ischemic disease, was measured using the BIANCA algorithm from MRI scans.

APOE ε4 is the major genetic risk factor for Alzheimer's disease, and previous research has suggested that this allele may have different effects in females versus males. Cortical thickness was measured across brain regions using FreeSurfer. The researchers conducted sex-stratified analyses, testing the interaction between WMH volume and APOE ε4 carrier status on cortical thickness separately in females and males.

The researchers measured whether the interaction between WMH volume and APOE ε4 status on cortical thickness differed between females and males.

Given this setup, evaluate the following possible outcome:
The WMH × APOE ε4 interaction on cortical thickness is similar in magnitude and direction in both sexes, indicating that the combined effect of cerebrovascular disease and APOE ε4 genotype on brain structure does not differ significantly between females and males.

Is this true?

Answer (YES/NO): NO